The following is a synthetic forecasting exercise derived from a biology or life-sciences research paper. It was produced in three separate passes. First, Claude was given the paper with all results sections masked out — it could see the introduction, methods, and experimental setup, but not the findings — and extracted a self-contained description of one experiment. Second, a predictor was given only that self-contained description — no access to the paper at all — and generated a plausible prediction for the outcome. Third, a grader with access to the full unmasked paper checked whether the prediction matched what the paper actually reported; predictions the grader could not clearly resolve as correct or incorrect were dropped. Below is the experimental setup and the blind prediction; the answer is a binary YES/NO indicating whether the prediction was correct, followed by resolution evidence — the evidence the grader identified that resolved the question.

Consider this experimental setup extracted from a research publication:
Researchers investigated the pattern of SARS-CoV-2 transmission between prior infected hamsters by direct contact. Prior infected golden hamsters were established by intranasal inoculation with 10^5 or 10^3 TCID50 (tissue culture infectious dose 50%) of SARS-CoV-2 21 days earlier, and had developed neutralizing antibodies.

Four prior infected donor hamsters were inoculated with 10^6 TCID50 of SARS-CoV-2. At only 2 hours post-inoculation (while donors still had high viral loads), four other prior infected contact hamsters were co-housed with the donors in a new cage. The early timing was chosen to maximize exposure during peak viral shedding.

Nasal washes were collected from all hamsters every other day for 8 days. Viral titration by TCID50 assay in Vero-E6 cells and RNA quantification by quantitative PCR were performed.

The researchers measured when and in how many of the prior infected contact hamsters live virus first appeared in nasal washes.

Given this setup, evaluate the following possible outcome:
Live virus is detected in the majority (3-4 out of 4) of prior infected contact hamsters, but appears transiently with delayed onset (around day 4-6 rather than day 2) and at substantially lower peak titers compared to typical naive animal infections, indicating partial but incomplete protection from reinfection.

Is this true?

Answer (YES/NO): NO